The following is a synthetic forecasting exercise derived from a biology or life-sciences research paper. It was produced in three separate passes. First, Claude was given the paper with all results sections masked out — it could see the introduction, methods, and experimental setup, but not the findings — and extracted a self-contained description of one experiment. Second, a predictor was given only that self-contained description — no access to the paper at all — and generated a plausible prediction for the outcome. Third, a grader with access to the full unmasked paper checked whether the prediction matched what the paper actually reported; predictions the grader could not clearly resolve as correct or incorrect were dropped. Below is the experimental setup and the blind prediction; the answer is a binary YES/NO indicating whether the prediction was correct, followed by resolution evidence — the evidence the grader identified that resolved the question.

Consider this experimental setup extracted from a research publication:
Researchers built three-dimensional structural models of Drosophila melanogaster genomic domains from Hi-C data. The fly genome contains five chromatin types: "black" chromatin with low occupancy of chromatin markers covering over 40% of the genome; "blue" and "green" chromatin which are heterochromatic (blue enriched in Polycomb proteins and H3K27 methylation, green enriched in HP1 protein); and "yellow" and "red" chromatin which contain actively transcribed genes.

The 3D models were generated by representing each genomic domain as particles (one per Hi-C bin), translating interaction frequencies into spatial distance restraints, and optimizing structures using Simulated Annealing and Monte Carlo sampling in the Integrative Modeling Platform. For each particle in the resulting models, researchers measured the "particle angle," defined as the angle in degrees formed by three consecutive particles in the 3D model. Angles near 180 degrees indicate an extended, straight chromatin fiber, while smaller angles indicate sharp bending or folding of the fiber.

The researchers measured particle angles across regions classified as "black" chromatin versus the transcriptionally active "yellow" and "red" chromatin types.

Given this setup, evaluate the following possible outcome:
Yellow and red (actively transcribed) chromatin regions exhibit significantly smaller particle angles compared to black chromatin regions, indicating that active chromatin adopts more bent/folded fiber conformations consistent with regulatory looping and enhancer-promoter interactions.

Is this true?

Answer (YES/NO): NO